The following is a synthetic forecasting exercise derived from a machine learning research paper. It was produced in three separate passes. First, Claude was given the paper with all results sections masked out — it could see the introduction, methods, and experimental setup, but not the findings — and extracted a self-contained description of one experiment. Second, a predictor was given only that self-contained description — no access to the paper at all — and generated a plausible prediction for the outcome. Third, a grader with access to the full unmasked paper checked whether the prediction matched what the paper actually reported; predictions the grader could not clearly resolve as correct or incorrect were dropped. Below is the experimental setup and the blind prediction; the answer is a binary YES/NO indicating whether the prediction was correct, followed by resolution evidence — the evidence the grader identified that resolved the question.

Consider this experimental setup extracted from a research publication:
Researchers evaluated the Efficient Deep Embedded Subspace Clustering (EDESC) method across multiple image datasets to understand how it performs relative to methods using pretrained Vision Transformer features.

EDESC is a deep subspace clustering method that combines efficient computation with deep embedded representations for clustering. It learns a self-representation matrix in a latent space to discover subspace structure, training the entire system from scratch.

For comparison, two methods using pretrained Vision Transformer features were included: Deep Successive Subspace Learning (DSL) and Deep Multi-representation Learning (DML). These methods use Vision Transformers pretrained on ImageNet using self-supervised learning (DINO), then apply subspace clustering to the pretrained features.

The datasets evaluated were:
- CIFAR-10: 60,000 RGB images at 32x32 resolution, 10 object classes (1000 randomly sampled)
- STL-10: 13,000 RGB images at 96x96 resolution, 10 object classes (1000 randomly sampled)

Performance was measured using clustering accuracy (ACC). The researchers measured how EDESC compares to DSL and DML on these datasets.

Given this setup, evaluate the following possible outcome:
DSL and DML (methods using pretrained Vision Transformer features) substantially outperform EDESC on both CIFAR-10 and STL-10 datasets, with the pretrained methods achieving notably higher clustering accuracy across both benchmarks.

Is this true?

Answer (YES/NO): YES